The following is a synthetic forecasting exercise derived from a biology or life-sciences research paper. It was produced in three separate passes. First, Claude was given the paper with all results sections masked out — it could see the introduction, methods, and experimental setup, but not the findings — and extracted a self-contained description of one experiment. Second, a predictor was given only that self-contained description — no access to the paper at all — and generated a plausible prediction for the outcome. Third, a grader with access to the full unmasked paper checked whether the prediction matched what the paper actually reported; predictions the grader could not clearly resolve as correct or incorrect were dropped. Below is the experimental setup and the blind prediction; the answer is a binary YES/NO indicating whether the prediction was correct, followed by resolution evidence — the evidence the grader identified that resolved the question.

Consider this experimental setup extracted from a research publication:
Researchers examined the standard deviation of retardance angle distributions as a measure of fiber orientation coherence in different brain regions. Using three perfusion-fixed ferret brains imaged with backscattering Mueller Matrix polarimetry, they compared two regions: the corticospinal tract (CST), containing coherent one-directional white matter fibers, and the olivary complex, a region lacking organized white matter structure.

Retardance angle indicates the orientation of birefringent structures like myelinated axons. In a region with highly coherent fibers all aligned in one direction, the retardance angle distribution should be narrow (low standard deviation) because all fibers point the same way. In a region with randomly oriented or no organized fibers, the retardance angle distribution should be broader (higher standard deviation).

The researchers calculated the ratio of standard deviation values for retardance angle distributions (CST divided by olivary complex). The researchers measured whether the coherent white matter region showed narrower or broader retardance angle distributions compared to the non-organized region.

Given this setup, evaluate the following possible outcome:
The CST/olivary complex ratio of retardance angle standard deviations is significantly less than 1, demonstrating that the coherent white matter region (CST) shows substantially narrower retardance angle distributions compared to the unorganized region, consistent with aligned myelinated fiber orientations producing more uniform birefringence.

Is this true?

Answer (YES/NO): YES